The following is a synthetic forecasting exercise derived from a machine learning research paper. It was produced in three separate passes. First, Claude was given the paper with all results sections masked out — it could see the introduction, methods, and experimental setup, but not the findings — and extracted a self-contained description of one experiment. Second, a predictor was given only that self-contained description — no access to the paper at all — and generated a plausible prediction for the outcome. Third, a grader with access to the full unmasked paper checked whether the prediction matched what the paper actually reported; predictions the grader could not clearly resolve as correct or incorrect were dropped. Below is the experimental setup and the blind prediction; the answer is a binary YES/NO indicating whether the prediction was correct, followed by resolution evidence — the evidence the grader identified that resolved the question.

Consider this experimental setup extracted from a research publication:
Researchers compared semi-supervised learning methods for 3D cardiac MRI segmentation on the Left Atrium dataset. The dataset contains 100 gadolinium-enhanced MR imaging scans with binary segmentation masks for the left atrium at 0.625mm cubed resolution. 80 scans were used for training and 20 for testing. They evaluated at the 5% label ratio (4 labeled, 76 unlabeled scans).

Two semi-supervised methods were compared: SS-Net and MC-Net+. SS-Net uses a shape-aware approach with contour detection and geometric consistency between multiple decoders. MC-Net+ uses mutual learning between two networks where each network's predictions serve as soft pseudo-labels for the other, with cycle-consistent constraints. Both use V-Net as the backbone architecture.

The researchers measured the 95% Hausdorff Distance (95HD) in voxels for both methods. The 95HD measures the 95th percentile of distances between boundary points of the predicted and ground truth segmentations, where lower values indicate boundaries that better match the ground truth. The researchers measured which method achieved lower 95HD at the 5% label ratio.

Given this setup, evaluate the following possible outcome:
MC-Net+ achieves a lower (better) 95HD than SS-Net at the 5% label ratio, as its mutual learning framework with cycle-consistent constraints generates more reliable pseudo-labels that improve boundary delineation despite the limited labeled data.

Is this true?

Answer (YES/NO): YES